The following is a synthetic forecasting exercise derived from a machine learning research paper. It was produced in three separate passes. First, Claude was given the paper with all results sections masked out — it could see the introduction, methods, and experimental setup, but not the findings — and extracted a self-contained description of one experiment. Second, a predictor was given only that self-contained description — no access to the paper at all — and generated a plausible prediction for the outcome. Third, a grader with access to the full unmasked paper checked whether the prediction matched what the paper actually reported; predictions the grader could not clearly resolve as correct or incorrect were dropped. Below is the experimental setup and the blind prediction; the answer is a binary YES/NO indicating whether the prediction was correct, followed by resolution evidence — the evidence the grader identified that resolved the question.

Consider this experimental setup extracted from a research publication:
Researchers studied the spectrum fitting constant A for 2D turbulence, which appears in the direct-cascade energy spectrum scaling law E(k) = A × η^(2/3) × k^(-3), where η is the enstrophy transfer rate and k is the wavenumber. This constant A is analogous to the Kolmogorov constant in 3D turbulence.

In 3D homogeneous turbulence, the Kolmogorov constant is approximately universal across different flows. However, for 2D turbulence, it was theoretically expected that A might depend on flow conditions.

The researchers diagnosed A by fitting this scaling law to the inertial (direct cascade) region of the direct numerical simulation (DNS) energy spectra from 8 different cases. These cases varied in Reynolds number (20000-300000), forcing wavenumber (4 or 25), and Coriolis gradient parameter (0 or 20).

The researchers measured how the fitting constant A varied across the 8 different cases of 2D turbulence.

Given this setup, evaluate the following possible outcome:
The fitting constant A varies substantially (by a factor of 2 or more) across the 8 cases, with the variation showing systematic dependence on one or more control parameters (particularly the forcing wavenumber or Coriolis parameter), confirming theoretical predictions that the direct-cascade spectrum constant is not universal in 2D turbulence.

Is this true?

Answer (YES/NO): NO